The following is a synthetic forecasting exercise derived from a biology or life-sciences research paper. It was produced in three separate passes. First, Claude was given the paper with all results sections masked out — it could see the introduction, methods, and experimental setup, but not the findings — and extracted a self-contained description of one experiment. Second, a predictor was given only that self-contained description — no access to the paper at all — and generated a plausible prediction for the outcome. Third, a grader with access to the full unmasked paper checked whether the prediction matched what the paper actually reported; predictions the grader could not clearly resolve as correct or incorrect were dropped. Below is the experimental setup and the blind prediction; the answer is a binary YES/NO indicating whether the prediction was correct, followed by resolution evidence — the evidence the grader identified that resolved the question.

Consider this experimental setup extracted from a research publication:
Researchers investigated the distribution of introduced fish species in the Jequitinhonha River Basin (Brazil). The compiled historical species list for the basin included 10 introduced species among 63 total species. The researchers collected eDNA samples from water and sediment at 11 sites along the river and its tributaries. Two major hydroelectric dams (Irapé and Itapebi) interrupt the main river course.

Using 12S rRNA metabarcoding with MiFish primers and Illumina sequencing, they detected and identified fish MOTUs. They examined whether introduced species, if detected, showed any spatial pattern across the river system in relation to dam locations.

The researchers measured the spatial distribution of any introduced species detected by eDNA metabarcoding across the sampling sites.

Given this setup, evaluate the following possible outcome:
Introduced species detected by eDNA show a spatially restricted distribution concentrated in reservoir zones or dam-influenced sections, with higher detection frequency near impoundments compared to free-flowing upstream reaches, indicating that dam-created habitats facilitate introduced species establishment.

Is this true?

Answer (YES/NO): NO